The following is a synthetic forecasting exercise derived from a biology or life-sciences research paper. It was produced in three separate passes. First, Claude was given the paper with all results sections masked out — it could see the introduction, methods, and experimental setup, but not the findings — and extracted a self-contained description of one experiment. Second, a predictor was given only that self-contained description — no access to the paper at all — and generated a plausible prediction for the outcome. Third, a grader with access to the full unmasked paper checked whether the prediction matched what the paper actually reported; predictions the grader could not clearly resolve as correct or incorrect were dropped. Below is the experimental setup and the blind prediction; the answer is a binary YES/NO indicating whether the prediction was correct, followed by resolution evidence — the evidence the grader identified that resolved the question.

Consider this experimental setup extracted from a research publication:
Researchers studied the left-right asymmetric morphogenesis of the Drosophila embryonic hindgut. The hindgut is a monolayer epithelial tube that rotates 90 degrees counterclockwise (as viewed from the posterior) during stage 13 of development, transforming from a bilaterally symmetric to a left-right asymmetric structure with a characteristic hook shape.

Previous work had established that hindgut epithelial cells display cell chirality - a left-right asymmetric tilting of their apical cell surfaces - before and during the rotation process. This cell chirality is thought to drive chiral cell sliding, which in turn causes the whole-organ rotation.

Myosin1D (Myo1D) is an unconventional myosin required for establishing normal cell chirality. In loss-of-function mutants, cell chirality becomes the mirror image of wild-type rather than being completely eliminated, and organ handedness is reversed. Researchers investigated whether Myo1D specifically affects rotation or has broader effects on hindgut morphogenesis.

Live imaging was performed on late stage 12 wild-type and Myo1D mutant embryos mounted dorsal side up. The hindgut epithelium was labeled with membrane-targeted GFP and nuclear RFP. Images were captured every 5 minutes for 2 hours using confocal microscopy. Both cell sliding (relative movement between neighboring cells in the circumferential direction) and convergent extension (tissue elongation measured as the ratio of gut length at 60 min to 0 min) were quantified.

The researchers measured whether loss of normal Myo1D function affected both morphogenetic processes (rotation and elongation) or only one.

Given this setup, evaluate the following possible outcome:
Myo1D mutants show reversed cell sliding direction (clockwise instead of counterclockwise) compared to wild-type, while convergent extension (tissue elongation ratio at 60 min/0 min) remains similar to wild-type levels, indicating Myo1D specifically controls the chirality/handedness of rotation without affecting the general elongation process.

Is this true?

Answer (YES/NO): YES